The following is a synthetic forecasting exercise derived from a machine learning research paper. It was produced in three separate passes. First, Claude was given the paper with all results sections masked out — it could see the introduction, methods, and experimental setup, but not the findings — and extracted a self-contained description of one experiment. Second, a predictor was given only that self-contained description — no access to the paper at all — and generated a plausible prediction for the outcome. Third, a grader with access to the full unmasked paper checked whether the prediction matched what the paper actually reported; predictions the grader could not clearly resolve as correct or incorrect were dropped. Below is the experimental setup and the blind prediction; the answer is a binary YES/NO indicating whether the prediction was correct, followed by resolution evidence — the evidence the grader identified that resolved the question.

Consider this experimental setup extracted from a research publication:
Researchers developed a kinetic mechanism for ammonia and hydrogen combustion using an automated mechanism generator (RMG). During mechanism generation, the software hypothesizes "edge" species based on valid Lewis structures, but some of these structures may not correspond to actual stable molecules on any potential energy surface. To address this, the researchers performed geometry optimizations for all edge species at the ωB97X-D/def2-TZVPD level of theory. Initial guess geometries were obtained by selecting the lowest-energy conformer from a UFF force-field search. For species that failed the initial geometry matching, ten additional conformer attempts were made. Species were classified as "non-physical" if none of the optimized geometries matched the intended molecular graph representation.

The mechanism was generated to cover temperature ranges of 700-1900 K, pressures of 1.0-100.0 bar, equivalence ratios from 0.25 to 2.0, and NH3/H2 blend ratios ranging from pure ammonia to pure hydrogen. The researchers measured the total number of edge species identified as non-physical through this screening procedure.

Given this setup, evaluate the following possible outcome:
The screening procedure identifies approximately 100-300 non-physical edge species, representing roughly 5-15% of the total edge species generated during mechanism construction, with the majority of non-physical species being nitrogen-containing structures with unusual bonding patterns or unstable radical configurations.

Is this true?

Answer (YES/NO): NO